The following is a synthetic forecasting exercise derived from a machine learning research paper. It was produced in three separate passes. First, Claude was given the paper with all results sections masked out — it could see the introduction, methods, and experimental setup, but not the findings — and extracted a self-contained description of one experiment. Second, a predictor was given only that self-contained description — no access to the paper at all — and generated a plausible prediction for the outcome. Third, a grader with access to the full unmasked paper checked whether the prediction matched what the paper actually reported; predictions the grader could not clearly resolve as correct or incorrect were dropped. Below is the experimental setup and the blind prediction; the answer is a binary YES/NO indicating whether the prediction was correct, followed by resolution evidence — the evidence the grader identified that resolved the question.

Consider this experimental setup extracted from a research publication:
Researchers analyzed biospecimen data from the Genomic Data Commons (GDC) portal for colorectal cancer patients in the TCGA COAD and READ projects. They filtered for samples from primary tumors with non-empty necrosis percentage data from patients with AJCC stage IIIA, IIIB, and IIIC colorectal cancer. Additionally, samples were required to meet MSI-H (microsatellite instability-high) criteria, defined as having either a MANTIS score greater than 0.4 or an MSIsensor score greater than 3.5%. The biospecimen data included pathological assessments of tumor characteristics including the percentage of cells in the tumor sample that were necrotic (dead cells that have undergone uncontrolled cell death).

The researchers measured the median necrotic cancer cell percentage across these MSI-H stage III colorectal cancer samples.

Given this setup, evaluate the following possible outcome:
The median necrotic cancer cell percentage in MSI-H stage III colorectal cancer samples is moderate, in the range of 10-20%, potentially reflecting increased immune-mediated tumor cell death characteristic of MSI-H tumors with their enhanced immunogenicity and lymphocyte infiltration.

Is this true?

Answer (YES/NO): YES